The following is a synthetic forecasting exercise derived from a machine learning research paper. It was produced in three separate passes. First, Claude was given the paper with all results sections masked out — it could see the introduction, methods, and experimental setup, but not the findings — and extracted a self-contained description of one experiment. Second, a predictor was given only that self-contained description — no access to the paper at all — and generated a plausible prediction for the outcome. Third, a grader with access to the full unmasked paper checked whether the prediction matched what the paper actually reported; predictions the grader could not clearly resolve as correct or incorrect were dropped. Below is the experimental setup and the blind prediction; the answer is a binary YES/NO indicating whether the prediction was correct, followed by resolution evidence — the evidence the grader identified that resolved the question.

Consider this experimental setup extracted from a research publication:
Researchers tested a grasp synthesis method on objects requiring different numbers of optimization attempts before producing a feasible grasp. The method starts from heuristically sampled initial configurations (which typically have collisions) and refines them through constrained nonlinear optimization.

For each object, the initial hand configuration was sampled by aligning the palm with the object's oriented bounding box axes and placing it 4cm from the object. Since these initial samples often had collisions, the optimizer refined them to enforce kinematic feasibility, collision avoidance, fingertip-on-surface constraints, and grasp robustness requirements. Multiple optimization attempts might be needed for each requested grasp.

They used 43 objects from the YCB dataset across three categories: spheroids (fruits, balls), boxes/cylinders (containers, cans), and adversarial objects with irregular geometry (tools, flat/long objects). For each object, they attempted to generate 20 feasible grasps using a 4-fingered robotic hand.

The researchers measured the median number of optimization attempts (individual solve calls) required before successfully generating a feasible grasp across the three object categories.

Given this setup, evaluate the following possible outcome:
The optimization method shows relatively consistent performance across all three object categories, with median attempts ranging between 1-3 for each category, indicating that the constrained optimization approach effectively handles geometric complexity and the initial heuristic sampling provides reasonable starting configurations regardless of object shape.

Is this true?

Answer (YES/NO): YES